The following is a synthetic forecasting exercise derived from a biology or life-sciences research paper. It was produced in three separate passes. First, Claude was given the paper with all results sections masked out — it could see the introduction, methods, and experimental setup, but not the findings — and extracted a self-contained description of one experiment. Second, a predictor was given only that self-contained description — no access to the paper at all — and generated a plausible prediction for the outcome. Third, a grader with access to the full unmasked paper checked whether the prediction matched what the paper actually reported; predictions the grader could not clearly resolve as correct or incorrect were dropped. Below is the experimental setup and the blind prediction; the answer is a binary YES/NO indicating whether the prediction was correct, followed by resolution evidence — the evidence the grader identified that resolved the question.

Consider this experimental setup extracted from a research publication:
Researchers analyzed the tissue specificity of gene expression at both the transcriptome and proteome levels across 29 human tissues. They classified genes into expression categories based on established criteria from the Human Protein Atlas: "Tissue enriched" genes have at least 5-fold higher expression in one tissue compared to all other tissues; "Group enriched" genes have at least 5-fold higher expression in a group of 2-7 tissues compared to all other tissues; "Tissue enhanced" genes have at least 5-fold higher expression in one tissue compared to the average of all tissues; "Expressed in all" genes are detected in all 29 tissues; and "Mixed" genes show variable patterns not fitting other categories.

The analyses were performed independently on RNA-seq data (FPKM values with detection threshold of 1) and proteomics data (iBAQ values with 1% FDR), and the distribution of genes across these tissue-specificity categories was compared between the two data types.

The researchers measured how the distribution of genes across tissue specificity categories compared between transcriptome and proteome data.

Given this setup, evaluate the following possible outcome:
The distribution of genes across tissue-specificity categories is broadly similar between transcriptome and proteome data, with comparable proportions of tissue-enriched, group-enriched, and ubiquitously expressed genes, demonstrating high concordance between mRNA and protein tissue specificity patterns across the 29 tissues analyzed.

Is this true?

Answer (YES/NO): NO